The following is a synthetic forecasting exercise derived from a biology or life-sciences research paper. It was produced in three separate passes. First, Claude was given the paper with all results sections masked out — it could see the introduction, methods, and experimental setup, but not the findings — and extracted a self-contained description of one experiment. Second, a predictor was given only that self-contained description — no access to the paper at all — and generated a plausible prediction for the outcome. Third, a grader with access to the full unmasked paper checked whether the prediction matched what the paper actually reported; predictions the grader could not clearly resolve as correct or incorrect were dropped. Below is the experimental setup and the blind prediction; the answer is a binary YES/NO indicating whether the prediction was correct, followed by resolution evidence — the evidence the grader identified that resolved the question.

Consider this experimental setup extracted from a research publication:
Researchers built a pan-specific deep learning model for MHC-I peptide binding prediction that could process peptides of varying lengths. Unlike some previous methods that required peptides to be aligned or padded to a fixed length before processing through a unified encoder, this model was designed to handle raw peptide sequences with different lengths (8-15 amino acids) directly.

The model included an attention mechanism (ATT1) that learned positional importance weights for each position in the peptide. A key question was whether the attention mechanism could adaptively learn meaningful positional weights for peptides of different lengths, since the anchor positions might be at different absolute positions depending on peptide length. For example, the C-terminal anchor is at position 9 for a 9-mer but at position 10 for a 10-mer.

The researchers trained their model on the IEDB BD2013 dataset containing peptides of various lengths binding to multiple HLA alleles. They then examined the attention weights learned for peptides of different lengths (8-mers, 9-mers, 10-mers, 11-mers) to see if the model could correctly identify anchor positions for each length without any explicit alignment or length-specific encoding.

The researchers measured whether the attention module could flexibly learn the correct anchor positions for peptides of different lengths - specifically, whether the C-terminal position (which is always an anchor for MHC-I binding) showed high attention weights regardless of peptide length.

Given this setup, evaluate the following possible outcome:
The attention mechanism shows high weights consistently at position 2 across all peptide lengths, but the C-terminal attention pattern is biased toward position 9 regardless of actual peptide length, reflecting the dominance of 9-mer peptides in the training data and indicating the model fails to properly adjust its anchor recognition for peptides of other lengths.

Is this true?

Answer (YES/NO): NO